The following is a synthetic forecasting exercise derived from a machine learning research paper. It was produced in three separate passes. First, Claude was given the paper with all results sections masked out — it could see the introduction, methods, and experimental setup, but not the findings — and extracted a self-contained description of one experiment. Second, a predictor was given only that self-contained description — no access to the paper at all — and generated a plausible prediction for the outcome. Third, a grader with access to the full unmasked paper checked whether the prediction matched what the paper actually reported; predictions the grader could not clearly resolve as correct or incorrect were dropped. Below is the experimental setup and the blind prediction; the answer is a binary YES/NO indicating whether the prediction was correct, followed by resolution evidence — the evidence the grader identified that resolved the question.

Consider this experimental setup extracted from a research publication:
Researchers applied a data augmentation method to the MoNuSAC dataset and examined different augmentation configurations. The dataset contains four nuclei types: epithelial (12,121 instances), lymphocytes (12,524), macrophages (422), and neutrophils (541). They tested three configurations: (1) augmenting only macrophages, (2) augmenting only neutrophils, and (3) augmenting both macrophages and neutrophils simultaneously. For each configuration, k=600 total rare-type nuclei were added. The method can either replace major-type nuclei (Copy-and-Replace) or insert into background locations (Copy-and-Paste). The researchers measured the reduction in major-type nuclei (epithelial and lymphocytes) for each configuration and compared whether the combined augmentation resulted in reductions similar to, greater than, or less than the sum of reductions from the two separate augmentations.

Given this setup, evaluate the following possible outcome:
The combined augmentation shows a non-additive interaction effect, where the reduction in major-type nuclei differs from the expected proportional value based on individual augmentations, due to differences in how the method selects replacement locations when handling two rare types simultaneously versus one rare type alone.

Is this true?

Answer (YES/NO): YES